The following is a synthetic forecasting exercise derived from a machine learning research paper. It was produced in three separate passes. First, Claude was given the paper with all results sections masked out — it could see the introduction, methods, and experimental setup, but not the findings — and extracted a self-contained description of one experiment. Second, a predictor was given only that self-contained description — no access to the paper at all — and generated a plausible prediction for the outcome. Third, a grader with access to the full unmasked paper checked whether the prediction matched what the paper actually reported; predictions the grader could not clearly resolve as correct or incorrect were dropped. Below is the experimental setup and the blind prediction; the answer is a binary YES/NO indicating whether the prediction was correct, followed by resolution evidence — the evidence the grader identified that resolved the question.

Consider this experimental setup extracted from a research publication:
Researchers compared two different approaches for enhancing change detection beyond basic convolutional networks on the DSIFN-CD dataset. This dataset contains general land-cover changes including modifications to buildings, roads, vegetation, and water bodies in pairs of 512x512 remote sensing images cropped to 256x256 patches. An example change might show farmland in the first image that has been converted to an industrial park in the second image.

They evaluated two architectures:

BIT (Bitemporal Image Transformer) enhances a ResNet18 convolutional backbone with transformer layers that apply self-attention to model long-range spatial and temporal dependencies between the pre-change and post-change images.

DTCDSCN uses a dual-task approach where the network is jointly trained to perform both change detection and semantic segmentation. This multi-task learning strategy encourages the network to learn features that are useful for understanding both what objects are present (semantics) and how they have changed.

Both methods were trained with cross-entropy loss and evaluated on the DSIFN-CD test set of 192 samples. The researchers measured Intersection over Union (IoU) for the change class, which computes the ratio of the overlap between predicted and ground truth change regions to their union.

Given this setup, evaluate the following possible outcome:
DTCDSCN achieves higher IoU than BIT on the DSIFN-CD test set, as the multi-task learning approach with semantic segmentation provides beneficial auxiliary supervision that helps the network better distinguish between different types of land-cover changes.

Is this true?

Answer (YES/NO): NO